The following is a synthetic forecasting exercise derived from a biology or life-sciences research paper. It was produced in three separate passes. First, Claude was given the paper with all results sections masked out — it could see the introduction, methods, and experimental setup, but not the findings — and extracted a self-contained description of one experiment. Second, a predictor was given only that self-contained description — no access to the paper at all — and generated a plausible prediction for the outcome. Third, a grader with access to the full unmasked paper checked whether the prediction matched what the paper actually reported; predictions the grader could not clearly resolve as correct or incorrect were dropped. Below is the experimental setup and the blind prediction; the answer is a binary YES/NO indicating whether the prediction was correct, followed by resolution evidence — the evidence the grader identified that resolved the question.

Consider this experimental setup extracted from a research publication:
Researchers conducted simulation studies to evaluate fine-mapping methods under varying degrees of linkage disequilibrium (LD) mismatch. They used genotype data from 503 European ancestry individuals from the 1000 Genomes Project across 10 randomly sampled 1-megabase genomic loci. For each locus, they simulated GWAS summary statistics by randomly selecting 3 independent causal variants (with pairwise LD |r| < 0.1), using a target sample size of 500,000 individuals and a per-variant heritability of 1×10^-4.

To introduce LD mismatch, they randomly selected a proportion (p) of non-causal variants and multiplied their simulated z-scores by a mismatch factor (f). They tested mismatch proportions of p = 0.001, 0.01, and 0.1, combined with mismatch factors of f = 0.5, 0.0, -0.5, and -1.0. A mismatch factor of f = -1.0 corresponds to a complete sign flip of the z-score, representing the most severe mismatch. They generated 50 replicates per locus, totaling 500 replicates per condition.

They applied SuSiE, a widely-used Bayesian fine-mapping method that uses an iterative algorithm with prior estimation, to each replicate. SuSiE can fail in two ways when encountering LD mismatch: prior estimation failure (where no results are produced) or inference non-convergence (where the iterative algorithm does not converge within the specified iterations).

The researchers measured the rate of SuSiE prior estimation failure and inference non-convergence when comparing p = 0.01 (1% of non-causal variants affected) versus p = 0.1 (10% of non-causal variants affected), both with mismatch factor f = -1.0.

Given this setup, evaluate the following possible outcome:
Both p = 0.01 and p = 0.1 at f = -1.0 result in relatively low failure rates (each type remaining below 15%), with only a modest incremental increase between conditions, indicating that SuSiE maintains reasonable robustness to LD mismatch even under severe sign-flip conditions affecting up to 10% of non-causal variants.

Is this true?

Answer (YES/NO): NO